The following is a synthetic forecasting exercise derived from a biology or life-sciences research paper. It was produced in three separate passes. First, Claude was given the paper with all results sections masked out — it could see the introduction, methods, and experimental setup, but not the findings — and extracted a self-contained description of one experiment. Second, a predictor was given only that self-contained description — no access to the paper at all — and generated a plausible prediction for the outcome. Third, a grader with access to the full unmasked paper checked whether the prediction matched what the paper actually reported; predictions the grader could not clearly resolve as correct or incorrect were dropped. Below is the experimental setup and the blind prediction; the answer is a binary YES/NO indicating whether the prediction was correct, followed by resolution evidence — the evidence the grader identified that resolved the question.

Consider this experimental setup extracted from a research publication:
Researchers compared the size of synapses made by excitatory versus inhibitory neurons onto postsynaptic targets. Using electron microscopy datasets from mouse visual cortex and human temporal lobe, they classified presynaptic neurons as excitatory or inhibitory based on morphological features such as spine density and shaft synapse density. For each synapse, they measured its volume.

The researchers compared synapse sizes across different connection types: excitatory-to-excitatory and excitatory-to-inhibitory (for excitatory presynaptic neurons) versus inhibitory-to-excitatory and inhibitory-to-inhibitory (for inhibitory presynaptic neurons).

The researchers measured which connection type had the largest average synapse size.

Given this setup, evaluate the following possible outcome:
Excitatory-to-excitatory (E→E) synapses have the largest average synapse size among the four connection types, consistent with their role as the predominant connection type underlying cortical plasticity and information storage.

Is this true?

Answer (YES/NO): YES